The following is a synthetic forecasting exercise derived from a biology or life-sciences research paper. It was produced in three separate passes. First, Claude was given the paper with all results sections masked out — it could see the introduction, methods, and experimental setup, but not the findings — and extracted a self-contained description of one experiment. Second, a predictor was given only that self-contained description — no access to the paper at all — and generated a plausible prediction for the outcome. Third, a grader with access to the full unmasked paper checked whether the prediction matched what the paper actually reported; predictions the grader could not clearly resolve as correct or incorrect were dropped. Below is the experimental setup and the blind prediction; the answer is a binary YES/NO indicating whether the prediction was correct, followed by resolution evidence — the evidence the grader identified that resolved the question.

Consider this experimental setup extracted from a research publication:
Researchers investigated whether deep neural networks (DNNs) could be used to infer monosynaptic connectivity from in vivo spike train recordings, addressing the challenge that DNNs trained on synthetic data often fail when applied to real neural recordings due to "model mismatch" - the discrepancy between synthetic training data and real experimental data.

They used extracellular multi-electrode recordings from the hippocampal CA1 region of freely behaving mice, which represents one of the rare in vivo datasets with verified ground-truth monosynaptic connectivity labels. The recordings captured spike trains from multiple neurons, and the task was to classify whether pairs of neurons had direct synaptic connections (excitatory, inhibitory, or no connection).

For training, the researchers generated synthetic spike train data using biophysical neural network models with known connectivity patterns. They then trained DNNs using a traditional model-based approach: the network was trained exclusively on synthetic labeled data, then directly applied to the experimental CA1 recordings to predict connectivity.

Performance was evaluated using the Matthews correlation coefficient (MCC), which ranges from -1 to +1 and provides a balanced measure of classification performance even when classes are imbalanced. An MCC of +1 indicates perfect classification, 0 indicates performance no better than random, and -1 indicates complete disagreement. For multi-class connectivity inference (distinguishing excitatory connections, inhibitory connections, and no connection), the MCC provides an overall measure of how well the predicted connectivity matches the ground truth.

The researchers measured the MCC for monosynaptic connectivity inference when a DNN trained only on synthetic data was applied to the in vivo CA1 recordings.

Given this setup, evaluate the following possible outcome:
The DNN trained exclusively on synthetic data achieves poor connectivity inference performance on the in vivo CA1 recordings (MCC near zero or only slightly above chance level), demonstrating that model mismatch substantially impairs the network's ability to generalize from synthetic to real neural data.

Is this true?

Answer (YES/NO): NO